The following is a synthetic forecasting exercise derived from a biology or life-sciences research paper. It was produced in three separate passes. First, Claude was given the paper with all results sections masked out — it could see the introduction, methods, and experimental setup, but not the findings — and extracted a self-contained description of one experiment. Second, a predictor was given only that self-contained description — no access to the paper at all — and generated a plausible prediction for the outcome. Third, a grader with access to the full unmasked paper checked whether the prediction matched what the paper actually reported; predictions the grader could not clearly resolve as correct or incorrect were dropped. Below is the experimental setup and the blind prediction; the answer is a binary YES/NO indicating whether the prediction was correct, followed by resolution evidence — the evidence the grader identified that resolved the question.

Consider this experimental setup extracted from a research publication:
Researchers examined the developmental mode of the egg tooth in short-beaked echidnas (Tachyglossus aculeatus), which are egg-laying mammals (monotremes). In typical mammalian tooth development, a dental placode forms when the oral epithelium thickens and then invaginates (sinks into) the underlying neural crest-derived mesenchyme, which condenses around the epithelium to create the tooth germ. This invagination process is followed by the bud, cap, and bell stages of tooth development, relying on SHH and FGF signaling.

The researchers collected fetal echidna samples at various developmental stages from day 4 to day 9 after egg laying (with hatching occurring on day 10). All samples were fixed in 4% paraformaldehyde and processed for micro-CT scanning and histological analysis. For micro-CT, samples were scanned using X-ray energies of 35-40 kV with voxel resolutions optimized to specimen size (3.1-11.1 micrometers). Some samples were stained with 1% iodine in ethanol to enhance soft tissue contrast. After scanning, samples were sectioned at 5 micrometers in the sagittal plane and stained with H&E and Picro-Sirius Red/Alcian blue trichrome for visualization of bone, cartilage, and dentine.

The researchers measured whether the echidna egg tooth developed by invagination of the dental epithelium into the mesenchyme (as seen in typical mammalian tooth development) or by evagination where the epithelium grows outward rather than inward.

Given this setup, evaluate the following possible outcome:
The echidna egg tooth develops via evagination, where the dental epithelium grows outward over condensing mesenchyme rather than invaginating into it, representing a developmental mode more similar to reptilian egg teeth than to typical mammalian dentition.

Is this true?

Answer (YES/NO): YES